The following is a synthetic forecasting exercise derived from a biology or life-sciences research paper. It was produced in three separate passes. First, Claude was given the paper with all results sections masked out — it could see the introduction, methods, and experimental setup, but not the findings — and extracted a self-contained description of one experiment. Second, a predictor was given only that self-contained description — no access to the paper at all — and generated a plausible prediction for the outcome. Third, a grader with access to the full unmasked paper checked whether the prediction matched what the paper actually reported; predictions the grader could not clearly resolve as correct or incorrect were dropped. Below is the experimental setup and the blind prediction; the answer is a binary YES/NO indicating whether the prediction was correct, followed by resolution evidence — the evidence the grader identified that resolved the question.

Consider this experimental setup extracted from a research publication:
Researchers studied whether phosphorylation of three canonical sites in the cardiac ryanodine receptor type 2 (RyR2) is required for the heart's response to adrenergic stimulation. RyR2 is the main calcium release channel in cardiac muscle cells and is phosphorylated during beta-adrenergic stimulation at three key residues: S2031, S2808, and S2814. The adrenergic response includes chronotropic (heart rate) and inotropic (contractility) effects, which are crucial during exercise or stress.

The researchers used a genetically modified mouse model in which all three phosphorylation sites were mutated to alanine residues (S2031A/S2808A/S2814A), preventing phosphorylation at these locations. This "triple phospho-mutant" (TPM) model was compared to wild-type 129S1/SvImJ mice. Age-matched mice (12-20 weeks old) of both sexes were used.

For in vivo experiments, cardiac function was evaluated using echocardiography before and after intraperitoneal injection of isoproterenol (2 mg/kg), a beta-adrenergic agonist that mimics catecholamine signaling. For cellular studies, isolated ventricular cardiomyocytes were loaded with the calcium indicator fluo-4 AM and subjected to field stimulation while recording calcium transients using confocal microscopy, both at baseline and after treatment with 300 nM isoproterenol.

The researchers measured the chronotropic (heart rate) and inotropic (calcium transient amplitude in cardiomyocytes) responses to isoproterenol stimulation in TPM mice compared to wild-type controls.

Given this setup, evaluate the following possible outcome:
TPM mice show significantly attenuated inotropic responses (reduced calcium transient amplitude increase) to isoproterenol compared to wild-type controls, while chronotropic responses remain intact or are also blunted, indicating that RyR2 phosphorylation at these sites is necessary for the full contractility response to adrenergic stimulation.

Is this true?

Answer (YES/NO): NO